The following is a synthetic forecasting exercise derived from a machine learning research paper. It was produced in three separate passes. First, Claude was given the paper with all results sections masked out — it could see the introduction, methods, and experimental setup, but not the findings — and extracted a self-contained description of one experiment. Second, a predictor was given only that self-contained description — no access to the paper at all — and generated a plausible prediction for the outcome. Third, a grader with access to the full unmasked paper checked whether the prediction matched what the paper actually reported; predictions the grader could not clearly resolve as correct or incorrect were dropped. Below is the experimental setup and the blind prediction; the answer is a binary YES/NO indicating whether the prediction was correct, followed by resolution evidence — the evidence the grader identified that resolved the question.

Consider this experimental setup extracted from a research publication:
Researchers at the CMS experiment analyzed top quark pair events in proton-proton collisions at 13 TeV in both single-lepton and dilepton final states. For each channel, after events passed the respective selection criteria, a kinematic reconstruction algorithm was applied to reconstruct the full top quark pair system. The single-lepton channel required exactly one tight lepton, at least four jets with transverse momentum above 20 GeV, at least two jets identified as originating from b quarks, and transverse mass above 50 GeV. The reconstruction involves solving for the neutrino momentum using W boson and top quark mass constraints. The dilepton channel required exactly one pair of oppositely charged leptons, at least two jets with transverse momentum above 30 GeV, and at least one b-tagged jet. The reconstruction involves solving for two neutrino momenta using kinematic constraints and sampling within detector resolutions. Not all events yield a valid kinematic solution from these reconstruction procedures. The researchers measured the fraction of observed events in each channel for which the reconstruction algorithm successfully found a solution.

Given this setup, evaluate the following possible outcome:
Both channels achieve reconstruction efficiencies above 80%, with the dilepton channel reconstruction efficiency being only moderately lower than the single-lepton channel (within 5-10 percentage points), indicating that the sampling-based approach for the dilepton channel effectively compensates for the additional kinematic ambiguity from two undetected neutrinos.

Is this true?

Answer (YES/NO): NO